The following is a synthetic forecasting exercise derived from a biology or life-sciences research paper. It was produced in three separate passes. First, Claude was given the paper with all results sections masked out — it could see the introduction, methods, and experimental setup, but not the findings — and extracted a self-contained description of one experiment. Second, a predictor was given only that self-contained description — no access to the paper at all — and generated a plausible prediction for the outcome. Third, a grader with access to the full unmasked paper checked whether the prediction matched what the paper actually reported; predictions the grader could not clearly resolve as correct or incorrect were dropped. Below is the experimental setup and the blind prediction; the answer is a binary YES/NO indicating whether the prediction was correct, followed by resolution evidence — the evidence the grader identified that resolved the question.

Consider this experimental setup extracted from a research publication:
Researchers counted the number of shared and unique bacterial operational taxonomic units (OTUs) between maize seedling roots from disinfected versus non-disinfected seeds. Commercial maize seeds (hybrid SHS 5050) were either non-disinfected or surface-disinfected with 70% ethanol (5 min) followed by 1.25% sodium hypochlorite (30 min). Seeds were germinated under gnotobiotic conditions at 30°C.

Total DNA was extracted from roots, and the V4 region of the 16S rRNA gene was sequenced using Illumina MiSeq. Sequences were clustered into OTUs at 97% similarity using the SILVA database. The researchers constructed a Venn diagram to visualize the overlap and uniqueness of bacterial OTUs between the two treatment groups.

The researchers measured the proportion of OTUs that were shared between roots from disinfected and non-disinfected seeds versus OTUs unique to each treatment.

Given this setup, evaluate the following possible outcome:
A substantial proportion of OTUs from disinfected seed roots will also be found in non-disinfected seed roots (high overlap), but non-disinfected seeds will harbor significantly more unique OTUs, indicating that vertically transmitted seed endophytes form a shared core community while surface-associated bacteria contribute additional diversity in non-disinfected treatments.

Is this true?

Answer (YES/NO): NO